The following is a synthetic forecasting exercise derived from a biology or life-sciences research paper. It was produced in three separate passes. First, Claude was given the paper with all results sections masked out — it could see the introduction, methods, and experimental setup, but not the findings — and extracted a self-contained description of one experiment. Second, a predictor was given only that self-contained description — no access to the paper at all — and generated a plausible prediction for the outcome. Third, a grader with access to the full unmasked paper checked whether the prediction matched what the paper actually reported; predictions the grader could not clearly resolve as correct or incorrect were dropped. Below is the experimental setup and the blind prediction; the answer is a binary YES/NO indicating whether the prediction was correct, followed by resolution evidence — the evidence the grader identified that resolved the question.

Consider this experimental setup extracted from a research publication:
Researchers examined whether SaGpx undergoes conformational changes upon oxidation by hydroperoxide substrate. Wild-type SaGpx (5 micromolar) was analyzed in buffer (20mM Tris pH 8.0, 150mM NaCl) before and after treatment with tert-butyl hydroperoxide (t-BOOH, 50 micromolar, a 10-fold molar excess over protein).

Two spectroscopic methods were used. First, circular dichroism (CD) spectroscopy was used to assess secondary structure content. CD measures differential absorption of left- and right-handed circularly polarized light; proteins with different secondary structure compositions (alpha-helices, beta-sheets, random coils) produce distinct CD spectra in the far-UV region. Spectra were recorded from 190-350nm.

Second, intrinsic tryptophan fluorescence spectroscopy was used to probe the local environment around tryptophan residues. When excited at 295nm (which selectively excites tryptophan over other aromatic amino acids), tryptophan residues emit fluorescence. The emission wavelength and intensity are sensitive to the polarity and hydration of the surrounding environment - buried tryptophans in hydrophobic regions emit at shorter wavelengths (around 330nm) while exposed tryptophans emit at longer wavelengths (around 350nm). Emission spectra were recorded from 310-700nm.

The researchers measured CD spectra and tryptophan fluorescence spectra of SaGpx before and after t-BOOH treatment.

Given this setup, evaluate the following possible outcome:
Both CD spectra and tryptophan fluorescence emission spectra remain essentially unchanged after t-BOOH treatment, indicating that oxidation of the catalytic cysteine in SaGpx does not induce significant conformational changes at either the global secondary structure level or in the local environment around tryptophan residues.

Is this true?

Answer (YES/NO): NO